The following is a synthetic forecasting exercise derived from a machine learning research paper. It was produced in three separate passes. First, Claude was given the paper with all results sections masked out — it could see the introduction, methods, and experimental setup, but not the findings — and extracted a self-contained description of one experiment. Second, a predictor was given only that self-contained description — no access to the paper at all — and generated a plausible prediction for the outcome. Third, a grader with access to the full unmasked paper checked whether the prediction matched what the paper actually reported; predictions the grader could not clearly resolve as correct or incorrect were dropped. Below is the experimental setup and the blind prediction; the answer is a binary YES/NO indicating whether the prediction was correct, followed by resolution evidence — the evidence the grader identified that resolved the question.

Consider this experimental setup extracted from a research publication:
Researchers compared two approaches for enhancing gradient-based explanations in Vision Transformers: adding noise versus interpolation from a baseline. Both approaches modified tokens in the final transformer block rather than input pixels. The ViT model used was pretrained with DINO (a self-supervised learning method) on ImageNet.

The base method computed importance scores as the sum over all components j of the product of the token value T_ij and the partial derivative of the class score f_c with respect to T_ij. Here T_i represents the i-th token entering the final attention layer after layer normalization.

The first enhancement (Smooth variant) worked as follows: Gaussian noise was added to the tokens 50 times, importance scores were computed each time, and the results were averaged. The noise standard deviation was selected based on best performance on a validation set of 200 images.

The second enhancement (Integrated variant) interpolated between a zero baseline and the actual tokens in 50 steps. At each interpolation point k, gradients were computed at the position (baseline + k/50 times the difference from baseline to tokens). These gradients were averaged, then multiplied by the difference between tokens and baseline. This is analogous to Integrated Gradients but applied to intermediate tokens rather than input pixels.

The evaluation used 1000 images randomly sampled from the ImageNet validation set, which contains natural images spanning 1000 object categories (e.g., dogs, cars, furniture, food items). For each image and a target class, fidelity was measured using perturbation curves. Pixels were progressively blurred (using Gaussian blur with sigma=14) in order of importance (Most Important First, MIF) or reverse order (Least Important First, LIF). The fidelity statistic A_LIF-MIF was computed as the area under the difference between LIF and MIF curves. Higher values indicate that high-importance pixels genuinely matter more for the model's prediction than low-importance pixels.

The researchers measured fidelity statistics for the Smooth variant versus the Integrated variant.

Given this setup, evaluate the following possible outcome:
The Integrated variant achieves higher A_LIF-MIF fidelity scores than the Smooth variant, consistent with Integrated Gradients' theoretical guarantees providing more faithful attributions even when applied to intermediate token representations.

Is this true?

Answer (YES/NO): NO